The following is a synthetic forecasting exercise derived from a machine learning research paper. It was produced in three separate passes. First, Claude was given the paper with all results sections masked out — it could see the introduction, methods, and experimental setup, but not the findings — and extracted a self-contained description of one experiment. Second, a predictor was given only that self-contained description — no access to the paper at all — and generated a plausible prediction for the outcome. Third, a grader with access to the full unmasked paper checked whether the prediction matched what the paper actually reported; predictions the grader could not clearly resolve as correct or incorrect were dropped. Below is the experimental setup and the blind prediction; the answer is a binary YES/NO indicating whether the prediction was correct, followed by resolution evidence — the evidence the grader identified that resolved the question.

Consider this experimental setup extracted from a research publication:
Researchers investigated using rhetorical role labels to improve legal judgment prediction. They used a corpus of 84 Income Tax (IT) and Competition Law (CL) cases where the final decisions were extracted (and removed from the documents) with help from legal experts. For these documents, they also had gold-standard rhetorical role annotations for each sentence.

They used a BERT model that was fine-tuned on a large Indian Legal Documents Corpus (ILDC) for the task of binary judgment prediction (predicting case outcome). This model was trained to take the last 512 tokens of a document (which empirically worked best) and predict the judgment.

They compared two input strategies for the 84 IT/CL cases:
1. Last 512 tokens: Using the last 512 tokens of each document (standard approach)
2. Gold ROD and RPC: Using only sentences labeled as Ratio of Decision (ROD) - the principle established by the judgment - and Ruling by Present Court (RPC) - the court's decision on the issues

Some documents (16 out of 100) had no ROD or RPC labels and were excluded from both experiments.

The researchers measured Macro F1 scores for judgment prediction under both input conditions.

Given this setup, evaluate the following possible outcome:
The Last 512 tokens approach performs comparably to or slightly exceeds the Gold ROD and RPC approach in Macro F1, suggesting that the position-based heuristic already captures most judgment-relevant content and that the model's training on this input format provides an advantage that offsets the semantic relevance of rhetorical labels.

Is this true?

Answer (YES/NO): NO